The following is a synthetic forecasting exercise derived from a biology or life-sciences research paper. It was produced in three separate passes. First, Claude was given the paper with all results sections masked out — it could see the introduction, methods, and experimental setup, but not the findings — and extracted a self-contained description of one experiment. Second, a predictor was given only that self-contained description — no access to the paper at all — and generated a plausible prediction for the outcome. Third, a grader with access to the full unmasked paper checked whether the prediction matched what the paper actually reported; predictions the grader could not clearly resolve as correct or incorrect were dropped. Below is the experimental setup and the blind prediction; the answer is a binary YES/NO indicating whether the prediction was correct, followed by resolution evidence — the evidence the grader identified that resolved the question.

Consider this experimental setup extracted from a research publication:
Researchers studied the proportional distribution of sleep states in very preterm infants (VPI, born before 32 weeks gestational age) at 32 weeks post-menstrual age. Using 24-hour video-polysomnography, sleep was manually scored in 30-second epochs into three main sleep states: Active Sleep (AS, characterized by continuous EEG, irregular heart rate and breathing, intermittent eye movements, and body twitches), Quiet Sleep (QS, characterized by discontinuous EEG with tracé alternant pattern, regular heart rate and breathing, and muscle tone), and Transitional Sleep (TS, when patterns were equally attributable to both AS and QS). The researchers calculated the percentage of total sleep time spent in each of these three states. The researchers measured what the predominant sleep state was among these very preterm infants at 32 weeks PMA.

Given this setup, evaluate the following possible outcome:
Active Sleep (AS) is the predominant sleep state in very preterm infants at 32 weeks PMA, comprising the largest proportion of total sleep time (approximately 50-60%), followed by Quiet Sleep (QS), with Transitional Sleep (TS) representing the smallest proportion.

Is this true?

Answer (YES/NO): NO